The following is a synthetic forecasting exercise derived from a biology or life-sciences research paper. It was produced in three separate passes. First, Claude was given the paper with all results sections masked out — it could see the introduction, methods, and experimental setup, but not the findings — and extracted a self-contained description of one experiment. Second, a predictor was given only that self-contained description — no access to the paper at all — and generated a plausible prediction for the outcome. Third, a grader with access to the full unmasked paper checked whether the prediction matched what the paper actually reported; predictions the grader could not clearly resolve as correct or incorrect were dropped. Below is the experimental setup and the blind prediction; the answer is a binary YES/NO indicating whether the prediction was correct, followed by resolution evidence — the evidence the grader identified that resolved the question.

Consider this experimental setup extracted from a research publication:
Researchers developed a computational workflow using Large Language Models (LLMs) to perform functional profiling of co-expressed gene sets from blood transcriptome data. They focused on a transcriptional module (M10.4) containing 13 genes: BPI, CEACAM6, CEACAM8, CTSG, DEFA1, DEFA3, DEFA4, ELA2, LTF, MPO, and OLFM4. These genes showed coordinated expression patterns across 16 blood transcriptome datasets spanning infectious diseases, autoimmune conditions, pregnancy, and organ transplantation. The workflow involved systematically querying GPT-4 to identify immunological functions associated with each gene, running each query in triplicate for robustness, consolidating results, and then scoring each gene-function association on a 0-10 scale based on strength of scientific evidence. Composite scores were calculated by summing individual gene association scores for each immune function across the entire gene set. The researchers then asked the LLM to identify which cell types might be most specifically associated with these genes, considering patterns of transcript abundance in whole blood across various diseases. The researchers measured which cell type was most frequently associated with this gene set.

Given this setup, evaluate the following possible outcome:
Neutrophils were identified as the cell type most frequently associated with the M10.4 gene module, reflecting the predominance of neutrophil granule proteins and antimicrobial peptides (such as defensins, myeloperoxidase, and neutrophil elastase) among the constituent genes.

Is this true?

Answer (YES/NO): YES